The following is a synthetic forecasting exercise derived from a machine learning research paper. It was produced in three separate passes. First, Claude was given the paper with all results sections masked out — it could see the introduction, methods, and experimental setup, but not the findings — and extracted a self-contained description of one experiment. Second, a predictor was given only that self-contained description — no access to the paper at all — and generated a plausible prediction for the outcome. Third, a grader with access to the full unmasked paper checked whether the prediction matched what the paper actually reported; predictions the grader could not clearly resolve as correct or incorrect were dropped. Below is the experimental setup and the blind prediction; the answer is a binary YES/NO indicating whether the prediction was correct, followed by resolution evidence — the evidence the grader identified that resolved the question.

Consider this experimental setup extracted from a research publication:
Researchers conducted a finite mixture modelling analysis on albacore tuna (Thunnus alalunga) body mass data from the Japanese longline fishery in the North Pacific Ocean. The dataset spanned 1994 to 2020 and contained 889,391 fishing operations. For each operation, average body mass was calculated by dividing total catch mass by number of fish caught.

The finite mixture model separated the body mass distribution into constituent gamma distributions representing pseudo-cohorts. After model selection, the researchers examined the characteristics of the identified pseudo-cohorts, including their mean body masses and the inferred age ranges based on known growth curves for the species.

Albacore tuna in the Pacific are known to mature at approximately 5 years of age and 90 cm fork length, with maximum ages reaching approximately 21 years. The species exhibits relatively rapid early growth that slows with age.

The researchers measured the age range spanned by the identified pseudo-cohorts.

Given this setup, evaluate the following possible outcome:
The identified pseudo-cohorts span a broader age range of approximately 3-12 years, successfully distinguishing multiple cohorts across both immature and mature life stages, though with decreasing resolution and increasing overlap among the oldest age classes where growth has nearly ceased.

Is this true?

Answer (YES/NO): YES